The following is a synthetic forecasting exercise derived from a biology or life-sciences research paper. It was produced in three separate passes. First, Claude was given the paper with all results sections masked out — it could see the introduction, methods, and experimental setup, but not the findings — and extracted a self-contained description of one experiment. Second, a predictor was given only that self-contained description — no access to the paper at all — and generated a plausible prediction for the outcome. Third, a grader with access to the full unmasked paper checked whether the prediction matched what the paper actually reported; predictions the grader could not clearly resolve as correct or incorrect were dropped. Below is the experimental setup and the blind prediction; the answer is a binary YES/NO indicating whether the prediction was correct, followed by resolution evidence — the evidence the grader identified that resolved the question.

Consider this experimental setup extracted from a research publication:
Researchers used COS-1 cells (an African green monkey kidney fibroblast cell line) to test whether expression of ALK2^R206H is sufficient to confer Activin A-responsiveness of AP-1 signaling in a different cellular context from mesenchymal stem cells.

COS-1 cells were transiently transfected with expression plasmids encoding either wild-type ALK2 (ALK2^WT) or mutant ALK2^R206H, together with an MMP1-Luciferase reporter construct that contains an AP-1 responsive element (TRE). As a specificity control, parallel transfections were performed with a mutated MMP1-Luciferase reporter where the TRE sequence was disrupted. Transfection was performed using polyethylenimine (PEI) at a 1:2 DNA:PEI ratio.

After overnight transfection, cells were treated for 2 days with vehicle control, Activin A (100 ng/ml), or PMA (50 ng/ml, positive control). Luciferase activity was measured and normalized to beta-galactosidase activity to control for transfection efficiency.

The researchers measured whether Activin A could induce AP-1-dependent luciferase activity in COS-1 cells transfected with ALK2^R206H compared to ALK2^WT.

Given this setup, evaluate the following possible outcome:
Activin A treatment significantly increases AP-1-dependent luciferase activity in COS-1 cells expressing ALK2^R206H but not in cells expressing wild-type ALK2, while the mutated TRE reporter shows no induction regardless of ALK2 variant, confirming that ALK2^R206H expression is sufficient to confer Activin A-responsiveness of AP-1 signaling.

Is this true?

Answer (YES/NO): NO